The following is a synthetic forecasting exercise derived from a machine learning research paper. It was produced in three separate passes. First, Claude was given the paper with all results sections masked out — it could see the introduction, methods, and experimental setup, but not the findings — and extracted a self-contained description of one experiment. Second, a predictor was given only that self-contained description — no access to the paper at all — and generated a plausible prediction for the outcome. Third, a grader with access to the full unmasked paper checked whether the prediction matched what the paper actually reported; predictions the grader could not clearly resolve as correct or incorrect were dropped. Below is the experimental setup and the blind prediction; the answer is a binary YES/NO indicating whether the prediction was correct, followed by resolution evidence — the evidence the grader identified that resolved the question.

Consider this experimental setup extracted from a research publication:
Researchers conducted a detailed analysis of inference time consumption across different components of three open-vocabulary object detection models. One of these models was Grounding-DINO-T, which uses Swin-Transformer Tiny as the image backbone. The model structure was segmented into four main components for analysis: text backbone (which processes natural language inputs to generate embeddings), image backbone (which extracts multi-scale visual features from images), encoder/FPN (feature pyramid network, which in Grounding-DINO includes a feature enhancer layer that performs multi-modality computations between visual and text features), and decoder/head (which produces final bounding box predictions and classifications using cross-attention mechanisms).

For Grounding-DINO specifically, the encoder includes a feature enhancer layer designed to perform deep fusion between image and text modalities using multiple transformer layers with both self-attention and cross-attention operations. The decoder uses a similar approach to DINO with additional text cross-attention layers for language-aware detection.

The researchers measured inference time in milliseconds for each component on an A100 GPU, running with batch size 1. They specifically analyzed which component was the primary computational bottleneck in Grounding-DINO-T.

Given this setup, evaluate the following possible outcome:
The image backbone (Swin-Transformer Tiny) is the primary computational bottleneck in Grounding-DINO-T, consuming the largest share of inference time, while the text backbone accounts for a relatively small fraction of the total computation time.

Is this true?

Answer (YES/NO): NO